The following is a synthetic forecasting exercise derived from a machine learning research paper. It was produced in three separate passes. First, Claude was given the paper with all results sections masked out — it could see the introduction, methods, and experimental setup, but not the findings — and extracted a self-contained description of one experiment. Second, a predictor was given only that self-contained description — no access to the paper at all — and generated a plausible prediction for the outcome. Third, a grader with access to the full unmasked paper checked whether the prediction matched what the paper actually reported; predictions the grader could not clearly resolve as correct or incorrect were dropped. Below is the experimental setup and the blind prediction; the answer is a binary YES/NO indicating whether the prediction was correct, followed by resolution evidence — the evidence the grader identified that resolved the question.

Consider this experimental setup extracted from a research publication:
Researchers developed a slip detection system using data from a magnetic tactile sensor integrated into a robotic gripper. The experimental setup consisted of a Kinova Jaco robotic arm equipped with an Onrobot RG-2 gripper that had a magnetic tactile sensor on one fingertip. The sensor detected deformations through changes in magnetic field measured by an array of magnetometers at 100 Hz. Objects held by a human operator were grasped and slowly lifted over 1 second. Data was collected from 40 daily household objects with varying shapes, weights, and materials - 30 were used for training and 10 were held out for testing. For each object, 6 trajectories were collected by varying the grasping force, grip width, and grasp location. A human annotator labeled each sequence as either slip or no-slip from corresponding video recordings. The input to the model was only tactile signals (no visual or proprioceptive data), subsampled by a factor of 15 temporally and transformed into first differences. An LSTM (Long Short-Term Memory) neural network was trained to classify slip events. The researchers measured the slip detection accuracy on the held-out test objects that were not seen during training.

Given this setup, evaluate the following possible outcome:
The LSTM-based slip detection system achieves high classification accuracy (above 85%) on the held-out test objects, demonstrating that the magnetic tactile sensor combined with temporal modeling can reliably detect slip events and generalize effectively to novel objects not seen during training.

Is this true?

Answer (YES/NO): YES